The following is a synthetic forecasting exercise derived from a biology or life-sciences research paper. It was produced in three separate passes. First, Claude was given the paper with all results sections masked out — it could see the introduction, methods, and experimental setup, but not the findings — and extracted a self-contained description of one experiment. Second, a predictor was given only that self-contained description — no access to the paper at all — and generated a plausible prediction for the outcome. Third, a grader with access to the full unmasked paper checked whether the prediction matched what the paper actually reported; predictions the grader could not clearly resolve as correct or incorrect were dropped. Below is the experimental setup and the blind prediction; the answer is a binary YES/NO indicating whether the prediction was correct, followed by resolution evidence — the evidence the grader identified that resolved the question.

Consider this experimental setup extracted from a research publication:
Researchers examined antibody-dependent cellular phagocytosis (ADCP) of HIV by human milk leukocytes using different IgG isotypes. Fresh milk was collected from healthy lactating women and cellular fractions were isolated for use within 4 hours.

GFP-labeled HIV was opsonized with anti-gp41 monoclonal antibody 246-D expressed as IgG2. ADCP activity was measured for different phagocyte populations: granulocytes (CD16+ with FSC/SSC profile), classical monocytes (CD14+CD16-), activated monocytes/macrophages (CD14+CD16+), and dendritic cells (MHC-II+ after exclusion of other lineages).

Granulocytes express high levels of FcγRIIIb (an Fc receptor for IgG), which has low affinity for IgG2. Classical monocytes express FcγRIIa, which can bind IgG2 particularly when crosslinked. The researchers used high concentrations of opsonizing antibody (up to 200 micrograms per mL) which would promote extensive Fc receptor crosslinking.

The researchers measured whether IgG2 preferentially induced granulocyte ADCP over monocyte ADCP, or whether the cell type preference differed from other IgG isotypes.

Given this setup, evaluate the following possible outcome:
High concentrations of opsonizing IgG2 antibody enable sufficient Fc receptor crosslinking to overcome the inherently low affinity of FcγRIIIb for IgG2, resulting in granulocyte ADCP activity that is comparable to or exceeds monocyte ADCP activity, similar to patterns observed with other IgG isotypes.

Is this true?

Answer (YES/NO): NO